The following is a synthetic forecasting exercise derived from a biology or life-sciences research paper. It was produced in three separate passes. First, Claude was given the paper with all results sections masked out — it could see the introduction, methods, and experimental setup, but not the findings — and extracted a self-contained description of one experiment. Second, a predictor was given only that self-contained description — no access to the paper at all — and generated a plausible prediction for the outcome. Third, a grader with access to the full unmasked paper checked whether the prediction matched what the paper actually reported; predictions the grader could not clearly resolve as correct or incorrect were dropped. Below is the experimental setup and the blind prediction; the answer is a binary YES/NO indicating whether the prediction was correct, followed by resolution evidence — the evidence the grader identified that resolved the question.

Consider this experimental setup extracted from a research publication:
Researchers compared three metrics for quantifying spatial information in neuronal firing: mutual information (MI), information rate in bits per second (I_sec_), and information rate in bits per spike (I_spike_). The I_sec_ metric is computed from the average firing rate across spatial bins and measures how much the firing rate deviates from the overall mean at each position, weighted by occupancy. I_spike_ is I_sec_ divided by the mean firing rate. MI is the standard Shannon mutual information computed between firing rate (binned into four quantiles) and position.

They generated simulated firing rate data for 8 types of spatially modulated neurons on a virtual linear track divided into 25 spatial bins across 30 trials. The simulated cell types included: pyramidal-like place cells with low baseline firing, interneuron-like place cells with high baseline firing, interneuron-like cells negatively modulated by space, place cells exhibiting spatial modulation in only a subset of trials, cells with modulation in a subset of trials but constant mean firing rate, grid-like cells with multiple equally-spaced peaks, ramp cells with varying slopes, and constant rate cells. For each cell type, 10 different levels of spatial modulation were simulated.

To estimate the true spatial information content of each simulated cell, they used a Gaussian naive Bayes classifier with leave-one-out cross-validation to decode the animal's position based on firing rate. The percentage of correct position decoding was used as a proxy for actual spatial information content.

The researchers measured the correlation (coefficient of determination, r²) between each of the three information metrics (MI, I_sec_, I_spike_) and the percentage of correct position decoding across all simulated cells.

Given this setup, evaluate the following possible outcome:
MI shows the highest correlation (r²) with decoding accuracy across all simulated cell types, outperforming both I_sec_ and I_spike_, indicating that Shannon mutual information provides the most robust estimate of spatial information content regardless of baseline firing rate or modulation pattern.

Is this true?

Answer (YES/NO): YES